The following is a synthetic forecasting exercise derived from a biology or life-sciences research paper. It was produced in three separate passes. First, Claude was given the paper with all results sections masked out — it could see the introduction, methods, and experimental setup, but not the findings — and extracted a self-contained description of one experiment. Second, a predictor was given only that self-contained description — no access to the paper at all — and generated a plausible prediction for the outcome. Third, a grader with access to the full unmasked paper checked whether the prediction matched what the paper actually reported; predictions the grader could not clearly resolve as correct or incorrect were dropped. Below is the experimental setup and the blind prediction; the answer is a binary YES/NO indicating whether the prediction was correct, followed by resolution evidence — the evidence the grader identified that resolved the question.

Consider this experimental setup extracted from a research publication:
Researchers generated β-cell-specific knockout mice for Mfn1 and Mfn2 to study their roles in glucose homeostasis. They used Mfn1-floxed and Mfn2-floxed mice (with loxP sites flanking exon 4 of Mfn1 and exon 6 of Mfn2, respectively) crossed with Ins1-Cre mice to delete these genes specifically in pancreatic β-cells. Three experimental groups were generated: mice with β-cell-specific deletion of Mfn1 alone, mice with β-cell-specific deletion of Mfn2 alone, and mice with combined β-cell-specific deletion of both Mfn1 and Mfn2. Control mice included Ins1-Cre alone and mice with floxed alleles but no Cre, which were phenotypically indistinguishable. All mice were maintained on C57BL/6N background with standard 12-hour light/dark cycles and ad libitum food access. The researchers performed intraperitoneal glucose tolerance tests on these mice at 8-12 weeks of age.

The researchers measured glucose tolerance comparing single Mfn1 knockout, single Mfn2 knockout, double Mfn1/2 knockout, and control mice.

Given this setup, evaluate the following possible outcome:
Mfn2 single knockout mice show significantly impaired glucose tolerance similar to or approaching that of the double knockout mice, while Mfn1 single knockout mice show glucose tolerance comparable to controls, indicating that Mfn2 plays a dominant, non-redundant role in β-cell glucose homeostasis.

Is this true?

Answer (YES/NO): NO